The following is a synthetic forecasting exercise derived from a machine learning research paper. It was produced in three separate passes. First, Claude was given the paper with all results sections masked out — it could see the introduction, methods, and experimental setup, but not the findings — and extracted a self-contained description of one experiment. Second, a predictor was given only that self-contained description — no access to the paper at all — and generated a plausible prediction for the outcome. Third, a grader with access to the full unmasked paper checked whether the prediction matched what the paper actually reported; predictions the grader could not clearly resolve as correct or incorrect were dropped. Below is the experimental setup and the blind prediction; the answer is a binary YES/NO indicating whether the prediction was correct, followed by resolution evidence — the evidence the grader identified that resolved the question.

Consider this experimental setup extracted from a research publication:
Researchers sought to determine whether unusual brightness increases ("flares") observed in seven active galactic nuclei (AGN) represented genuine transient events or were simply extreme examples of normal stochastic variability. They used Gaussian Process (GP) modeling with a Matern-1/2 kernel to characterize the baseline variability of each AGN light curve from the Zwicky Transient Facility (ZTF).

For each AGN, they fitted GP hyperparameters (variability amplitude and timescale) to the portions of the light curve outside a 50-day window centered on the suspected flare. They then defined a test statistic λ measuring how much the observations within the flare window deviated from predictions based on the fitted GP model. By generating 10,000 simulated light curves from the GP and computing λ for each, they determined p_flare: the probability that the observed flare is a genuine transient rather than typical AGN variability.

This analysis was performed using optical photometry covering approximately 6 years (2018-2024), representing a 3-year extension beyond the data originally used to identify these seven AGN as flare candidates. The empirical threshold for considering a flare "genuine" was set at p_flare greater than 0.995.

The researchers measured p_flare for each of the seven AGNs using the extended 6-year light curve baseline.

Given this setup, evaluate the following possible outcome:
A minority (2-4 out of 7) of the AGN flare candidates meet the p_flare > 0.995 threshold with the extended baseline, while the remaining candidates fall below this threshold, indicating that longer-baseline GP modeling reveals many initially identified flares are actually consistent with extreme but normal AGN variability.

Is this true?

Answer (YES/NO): YES